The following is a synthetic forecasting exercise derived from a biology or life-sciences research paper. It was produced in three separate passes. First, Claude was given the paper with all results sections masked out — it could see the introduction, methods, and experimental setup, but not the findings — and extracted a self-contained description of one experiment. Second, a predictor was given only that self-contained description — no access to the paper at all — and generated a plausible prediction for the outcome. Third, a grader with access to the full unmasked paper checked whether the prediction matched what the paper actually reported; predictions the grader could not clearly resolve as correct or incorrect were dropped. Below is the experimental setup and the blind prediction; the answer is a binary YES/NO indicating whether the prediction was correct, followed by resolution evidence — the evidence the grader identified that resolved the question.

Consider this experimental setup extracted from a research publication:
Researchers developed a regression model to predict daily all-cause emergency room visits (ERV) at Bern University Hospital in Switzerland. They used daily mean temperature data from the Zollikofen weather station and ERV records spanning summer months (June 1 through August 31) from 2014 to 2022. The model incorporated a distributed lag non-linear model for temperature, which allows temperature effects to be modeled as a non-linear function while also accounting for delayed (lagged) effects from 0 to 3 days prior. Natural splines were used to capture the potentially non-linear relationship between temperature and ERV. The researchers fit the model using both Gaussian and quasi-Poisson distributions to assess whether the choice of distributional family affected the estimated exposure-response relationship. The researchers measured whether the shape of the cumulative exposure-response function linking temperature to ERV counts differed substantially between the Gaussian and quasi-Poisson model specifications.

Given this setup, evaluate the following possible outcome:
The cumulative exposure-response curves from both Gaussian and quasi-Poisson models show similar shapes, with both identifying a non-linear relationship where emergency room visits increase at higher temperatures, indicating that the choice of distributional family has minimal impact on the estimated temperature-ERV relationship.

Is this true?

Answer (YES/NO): YES